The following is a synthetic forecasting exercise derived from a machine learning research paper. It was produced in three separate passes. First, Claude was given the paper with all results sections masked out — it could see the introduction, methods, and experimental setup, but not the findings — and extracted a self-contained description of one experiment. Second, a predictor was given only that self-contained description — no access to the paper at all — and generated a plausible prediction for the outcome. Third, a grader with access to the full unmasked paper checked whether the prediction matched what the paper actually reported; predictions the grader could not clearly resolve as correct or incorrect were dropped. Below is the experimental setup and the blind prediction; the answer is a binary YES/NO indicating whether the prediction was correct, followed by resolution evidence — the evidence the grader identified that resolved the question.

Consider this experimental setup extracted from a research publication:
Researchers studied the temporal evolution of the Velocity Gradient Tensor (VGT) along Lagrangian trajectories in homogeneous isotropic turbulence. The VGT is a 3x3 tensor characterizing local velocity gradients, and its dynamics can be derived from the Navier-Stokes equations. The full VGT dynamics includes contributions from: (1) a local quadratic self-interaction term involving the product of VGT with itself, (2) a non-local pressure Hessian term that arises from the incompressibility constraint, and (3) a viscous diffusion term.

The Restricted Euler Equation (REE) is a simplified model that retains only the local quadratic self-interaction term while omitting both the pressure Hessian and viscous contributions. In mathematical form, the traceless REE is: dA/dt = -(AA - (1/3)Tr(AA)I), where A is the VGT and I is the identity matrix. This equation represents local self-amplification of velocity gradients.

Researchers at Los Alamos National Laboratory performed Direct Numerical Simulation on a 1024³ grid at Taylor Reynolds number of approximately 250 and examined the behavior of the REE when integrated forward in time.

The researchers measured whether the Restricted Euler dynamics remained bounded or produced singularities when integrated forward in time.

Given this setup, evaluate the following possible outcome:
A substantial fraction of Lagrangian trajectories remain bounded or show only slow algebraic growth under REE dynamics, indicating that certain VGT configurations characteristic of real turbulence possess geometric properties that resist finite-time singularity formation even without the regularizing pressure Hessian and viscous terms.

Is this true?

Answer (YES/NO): NO